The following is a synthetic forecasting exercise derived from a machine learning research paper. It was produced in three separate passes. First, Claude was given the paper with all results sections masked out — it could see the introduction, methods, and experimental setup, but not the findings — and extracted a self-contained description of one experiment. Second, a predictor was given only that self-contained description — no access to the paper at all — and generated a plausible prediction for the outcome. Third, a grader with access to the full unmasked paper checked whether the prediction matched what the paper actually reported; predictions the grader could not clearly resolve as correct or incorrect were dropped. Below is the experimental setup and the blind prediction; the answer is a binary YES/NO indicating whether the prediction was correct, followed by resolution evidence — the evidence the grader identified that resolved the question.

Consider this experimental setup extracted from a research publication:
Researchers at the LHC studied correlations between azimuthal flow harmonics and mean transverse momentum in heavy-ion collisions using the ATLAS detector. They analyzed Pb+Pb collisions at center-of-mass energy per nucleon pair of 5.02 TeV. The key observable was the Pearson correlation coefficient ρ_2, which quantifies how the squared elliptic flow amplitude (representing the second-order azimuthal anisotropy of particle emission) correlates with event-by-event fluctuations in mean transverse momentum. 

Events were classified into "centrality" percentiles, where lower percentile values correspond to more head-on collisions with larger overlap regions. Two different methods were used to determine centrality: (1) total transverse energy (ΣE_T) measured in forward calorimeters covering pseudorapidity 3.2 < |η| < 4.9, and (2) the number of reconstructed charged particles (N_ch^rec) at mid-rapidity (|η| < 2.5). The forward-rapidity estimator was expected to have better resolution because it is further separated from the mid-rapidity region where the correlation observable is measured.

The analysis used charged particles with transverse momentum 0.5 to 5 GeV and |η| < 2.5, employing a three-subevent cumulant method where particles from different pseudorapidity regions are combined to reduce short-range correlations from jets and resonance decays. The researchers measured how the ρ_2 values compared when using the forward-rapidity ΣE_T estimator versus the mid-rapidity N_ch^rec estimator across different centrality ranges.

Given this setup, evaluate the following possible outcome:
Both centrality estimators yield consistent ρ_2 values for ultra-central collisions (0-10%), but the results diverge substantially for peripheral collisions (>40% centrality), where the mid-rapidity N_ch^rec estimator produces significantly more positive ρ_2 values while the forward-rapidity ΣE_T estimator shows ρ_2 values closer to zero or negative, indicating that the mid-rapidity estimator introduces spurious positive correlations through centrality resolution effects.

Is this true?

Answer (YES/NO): NO